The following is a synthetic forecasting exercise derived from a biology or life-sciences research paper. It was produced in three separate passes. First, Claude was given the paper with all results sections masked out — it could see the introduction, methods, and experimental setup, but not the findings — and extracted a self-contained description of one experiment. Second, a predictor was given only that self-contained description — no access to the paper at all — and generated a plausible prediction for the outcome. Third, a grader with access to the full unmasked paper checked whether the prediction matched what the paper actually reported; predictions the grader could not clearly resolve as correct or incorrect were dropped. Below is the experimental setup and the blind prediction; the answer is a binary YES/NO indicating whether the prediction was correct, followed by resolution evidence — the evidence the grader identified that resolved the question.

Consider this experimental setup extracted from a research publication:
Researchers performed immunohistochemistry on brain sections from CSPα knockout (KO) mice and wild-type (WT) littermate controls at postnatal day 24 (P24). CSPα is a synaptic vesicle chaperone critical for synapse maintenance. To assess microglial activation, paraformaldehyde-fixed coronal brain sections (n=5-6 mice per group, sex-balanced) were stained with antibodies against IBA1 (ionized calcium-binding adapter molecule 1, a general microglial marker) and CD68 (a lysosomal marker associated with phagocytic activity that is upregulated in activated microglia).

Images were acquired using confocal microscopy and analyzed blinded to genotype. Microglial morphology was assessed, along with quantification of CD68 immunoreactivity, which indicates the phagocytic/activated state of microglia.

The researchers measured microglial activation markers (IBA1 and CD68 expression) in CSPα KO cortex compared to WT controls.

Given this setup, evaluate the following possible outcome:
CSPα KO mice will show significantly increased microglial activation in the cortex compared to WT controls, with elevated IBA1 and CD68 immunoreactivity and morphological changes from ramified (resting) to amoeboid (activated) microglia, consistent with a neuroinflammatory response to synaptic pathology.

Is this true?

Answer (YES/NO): NO